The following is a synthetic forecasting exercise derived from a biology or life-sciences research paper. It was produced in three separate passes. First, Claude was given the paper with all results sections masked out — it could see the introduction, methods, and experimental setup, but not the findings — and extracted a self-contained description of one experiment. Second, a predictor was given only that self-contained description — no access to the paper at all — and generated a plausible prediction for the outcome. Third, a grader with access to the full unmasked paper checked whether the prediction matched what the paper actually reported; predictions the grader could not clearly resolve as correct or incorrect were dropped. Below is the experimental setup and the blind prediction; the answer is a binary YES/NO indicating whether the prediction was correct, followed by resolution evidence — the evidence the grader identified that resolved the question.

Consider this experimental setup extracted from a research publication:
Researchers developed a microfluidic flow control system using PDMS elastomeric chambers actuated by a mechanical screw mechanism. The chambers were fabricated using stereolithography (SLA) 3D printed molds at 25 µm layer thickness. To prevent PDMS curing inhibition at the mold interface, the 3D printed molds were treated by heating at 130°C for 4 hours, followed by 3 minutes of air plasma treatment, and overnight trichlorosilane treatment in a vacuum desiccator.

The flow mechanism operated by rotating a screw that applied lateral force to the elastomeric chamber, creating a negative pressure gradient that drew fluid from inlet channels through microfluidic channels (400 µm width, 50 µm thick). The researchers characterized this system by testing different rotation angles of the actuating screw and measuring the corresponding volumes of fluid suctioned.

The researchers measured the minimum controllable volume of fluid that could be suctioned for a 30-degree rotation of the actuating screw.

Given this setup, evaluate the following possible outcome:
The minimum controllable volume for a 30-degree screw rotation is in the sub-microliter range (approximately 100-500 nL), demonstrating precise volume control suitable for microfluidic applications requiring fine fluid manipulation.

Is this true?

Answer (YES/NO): YES